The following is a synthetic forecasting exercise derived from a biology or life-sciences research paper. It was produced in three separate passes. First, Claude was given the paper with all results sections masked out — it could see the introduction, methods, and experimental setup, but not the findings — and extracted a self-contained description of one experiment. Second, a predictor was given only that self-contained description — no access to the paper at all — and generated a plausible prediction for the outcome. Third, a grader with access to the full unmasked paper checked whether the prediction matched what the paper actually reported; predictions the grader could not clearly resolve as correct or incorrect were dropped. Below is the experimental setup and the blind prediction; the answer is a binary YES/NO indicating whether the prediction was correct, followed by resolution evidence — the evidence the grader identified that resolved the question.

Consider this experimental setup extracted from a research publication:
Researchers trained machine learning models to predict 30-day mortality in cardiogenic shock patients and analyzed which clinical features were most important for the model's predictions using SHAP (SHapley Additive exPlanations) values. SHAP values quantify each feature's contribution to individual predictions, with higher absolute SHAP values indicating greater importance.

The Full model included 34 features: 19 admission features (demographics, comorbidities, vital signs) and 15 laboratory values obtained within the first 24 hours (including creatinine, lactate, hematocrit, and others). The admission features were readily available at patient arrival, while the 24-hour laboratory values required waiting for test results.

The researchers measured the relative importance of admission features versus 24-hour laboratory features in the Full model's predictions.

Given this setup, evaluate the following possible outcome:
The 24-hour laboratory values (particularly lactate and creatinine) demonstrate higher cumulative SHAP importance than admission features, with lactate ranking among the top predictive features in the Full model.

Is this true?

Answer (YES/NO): YES